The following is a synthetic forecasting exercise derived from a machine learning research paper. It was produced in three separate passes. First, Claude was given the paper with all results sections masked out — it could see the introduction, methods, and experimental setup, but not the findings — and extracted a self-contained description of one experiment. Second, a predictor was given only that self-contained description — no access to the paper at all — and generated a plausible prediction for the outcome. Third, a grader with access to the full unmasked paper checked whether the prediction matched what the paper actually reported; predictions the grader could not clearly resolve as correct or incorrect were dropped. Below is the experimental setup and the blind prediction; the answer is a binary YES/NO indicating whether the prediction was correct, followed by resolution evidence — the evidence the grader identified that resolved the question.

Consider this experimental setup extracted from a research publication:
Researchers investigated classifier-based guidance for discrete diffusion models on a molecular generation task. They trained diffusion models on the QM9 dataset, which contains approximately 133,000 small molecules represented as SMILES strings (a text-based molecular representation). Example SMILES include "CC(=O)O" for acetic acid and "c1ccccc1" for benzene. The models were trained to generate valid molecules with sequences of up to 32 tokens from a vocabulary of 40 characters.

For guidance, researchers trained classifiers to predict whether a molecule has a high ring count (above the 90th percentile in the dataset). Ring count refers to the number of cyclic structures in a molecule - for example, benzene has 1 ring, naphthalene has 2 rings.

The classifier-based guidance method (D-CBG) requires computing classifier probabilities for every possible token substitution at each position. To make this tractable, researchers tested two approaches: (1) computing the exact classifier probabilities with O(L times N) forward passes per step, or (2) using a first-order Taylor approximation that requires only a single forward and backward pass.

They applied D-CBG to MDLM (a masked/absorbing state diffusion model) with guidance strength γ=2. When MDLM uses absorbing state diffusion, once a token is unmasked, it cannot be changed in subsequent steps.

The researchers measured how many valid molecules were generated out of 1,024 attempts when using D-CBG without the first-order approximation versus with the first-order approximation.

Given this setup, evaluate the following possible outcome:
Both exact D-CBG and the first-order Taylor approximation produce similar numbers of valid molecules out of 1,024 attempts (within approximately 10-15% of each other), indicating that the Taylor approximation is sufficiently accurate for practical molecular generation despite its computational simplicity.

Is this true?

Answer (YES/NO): NO